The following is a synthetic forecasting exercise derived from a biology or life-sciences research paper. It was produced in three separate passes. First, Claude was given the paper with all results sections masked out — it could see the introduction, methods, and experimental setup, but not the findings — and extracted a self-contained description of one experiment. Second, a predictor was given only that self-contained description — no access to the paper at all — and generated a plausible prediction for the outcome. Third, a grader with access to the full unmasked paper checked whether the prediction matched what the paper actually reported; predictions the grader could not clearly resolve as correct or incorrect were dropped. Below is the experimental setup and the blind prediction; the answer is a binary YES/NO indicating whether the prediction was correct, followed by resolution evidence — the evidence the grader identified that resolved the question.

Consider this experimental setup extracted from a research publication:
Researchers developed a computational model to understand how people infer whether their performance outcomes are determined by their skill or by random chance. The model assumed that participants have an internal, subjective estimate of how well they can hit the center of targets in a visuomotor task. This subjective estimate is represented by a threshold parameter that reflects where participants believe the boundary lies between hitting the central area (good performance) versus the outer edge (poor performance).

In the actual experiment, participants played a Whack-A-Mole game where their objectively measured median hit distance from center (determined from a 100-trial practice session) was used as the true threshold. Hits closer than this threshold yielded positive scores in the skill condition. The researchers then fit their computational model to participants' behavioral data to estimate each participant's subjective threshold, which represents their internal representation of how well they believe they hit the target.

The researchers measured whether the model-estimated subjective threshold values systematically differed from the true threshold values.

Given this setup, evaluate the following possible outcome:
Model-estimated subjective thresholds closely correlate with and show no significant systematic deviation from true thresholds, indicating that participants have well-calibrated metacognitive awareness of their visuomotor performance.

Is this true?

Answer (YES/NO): NO